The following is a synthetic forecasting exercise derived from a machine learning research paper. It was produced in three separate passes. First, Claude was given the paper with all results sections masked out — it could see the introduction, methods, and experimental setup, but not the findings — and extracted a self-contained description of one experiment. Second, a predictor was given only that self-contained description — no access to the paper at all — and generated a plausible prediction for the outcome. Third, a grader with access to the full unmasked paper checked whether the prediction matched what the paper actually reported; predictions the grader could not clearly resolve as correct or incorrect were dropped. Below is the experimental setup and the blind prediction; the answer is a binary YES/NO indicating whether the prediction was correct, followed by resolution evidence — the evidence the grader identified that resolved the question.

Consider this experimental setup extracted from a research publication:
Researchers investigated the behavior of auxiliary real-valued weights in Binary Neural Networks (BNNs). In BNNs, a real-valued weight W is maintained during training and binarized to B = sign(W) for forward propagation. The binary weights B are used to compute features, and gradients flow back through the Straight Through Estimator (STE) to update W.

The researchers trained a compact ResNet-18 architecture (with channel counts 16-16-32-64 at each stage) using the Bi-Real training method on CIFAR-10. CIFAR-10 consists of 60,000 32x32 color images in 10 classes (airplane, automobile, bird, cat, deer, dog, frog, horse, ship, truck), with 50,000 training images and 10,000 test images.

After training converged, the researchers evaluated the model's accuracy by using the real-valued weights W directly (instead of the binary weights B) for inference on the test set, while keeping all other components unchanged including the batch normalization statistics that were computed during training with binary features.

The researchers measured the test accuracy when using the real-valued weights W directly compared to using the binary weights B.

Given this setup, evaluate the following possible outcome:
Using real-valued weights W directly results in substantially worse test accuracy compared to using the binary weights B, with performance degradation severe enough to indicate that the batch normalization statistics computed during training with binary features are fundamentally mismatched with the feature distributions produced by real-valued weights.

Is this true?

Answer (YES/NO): YES